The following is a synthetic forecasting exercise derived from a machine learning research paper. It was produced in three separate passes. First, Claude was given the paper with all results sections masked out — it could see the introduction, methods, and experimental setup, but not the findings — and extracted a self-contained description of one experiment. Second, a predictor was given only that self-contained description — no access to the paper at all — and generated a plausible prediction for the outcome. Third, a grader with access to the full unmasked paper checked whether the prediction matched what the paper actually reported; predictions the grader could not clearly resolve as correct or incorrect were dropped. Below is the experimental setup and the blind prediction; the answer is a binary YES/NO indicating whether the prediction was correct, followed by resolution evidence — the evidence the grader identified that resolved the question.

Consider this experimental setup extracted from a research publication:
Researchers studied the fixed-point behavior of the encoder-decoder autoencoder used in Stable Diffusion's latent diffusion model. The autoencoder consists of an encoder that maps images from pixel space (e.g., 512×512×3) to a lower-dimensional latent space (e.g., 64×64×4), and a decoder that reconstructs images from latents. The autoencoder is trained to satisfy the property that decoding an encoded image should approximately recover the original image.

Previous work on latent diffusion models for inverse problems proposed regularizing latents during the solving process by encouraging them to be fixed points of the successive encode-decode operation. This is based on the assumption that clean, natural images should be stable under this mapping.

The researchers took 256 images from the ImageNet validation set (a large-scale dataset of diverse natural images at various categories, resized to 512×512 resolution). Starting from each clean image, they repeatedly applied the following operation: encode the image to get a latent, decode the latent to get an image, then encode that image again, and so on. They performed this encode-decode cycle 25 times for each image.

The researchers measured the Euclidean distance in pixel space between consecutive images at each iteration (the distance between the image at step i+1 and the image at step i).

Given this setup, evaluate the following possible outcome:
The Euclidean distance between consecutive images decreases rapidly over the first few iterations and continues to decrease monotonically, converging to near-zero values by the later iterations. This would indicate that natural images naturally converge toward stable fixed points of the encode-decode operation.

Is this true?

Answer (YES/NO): NO